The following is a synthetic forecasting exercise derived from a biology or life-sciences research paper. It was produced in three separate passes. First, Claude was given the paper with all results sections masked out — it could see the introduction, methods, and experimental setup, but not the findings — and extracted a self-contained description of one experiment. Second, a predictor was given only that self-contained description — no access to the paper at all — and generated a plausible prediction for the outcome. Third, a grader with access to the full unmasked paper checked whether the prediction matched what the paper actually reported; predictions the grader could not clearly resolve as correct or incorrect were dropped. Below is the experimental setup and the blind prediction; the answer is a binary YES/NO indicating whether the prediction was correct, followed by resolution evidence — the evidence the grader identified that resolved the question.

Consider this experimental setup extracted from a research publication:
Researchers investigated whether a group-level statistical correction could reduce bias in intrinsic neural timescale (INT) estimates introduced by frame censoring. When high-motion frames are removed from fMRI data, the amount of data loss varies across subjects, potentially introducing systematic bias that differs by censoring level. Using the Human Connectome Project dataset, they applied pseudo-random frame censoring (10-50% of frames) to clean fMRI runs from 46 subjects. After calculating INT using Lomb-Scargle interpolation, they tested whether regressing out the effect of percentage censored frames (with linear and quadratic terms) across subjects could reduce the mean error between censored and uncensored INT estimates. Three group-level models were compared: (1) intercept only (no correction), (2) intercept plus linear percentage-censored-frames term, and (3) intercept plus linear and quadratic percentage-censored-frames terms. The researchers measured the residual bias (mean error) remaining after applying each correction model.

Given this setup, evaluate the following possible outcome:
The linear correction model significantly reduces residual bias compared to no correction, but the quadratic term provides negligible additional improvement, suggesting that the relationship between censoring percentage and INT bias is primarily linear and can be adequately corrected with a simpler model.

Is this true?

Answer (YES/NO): NO